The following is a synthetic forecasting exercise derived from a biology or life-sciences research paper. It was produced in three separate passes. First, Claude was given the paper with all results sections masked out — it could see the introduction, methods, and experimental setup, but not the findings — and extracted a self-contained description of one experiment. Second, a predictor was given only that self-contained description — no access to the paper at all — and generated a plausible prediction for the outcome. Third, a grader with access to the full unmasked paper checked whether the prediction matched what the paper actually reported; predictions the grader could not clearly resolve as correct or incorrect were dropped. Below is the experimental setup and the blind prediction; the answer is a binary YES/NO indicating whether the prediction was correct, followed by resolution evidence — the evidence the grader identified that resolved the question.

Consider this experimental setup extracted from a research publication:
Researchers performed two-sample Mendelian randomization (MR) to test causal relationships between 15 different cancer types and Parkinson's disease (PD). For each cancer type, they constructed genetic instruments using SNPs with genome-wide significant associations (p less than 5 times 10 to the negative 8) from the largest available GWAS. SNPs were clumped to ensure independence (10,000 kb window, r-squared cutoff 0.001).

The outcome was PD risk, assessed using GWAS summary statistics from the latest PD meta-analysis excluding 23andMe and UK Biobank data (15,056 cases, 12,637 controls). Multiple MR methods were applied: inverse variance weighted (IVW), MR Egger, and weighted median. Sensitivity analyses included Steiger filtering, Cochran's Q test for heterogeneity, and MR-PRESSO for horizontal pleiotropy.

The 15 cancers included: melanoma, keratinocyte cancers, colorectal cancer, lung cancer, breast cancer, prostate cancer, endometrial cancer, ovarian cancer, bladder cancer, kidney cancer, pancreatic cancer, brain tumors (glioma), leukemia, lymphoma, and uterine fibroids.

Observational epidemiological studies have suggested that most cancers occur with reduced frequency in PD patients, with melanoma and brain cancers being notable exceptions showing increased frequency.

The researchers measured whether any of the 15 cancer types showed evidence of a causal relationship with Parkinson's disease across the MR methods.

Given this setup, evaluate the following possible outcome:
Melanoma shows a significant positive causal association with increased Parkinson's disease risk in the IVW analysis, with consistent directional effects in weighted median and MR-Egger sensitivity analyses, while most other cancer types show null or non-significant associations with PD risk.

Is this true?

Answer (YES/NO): NO